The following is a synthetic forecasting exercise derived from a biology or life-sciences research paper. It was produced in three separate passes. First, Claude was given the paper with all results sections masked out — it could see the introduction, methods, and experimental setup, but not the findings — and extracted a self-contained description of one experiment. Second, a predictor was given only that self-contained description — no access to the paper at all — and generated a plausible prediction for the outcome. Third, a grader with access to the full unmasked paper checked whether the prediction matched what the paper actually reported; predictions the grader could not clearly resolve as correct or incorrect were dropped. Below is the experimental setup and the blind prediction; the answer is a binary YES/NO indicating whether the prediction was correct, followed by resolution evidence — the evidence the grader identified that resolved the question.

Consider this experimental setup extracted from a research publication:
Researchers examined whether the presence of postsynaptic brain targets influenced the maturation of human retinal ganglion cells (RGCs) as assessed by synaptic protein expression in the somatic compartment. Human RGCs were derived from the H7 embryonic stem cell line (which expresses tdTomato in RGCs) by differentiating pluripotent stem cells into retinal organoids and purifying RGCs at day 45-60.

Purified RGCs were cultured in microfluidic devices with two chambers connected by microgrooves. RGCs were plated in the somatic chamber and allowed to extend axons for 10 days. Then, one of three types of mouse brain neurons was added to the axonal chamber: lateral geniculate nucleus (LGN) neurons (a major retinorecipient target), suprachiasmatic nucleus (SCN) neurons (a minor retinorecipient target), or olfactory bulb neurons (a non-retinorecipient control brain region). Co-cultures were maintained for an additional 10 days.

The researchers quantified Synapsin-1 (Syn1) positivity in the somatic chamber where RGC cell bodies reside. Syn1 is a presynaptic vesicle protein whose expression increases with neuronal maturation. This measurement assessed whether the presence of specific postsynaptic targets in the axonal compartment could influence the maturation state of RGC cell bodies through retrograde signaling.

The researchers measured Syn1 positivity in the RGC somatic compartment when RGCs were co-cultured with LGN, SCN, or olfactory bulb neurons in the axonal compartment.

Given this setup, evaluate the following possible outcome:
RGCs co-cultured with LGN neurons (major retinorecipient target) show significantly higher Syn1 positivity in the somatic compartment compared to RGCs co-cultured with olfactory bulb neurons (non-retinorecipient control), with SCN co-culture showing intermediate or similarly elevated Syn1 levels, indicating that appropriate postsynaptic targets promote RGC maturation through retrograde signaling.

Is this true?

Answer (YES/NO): YES